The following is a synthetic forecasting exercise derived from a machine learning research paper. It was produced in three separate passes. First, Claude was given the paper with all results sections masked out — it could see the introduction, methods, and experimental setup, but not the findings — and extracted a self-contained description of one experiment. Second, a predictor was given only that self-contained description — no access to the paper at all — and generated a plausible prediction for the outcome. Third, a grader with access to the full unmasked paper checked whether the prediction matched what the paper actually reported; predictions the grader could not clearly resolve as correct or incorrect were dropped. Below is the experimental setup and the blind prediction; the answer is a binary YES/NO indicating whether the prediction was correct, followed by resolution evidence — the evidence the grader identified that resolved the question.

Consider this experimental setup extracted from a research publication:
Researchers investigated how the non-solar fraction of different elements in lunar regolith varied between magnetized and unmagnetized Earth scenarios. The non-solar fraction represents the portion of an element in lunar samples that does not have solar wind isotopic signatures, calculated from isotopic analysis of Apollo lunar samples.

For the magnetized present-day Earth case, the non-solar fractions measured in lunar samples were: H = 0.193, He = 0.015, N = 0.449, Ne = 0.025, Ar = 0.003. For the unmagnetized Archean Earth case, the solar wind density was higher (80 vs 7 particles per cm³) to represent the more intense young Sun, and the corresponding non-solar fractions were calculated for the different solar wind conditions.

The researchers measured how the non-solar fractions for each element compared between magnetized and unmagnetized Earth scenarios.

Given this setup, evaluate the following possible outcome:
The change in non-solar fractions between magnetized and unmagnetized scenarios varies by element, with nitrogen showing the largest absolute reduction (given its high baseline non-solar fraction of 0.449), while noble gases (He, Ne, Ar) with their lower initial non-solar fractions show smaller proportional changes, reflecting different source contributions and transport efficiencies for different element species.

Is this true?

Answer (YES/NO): NO